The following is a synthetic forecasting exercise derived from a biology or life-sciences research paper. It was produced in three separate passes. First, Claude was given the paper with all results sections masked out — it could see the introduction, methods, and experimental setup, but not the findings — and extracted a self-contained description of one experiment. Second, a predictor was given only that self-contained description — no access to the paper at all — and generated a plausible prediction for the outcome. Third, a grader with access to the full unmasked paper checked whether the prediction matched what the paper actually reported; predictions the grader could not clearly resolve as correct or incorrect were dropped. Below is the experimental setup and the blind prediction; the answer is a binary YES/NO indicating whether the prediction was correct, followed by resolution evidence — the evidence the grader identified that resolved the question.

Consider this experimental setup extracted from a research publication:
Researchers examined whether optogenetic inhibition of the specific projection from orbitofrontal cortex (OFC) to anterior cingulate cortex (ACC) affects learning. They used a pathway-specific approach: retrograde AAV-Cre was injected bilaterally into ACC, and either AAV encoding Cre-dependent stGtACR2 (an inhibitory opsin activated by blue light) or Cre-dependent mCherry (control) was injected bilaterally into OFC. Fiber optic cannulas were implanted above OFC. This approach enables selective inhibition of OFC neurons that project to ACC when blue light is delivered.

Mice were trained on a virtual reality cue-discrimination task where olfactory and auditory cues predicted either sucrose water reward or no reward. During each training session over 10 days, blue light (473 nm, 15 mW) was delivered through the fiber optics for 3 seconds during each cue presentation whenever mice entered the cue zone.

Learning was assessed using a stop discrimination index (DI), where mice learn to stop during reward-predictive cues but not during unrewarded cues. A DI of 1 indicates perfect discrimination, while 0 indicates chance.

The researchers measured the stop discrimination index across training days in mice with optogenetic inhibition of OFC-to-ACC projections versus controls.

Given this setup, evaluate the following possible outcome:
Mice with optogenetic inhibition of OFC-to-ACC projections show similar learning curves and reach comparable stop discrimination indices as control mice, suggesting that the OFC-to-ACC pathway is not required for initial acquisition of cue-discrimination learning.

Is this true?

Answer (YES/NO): NO